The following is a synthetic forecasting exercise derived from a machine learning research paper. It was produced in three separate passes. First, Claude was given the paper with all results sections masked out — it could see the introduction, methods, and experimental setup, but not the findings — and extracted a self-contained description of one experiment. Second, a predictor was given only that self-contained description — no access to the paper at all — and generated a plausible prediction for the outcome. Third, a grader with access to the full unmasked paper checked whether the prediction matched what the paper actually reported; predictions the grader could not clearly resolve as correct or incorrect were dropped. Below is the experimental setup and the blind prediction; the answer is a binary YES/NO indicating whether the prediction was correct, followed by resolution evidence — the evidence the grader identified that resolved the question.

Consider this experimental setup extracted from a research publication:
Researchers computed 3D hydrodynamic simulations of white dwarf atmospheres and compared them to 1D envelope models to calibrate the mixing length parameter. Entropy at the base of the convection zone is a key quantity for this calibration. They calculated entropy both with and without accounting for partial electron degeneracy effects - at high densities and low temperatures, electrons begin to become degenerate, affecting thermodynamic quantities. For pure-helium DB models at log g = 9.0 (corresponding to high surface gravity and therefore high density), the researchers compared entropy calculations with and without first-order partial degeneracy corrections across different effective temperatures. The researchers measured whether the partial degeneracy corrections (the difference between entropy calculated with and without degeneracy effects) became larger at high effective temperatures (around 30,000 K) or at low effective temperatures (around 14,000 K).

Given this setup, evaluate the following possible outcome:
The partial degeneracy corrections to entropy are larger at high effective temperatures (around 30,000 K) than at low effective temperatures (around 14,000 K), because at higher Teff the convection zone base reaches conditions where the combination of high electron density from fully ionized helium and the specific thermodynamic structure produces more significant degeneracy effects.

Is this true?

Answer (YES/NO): NO